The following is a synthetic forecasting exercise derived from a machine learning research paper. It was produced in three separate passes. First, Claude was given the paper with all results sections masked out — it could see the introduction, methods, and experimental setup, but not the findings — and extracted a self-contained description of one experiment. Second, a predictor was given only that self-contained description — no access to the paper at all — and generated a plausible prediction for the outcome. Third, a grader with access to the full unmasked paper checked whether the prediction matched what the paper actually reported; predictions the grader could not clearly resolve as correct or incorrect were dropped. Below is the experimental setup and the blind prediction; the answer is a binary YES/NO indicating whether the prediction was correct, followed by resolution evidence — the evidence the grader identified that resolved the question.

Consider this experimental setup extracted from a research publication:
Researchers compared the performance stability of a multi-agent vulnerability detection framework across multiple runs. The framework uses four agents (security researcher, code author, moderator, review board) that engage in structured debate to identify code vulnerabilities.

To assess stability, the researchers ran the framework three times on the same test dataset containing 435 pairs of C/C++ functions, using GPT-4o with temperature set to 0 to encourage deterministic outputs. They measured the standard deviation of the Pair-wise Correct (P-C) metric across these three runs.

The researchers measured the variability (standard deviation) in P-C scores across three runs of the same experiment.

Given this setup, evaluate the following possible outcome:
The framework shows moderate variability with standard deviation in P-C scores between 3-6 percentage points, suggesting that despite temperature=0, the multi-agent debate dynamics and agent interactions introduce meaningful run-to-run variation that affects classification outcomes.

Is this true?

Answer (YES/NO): NO